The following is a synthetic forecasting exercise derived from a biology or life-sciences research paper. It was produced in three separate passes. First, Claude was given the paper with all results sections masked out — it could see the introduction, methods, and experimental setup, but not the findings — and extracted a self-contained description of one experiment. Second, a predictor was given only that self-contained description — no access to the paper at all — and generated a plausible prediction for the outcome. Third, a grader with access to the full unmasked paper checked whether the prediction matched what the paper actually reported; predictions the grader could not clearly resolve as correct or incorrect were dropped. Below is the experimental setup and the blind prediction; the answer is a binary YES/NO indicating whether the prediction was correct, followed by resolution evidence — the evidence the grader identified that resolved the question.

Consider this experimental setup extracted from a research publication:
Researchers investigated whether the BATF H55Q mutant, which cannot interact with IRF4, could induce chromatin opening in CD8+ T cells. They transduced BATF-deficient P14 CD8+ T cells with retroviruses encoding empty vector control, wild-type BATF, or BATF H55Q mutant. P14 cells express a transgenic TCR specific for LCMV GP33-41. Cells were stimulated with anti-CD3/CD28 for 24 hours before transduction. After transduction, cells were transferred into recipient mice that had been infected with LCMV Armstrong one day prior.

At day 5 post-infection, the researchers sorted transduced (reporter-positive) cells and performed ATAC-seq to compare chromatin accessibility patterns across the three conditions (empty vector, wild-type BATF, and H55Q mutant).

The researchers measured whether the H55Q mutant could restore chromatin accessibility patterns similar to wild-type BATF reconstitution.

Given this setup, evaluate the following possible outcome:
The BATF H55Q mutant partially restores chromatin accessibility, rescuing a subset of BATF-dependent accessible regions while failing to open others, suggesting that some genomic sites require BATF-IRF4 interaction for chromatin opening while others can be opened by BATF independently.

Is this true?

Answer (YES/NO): YES